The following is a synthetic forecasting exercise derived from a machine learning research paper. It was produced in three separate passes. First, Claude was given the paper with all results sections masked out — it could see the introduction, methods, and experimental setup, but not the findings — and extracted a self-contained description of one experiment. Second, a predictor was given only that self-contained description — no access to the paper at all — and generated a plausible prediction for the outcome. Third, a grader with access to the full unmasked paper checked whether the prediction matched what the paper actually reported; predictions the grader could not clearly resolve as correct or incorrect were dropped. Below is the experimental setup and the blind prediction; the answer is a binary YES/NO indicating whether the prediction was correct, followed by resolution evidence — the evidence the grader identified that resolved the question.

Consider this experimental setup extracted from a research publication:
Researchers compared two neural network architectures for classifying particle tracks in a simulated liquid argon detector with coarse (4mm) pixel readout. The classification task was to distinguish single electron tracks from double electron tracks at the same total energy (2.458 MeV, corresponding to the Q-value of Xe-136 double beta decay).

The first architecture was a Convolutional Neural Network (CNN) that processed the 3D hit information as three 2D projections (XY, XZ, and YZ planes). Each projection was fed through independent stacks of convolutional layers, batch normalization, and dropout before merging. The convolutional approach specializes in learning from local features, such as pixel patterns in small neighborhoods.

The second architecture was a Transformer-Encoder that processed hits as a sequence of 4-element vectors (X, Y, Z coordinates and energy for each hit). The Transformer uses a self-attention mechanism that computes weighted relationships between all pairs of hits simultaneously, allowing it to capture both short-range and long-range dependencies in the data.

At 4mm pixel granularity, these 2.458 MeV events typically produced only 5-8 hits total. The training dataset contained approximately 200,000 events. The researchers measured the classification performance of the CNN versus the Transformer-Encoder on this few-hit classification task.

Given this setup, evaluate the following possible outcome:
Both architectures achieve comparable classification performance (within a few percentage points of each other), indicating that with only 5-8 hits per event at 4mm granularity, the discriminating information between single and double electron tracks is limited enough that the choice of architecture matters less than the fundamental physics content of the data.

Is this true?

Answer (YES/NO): YES